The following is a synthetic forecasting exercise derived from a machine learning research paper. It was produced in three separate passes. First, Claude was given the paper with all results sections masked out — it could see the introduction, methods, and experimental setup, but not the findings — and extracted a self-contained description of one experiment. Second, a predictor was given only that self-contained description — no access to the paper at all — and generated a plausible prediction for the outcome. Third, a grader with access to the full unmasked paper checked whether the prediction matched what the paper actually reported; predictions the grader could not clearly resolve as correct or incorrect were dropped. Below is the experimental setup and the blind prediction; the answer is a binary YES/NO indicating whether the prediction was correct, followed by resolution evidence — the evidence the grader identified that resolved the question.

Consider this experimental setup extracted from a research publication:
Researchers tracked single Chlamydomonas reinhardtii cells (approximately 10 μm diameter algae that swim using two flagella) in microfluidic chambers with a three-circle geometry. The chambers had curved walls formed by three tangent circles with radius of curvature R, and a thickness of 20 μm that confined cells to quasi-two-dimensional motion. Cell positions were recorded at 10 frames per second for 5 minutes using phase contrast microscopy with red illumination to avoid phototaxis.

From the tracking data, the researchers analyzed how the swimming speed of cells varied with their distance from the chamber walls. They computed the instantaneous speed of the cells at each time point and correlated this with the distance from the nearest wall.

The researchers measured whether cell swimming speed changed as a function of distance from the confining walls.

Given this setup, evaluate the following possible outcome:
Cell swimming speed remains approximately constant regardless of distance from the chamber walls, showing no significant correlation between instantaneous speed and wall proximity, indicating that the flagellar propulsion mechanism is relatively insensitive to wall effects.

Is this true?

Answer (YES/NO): NO